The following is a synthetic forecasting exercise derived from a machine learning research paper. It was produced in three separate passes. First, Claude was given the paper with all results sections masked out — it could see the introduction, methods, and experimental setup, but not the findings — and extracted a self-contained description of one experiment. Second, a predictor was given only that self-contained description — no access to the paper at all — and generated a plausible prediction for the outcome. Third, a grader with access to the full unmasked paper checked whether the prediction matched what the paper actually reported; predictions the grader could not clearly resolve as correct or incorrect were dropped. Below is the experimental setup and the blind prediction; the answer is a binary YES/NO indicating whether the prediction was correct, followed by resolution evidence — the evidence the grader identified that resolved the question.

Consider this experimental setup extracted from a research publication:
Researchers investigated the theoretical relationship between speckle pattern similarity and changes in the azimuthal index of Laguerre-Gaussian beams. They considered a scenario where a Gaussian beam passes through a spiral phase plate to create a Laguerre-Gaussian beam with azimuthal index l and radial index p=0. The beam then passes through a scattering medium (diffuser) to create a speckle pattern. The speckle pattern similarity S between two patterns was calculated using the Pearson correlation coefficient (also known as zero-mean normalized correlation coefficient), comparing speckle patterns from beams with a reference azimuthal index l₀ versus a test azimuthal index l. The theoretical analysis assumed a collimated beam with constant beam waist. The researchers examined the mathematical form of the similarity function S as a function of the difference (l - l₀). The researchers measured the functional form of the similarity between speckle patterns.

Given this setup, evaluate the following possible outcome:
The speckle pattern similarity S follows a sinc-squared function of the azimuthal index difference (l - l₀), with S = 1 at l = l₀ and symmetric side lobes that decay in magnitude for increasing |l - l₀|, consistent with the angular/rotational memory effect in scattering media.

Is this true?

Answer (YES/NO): YES